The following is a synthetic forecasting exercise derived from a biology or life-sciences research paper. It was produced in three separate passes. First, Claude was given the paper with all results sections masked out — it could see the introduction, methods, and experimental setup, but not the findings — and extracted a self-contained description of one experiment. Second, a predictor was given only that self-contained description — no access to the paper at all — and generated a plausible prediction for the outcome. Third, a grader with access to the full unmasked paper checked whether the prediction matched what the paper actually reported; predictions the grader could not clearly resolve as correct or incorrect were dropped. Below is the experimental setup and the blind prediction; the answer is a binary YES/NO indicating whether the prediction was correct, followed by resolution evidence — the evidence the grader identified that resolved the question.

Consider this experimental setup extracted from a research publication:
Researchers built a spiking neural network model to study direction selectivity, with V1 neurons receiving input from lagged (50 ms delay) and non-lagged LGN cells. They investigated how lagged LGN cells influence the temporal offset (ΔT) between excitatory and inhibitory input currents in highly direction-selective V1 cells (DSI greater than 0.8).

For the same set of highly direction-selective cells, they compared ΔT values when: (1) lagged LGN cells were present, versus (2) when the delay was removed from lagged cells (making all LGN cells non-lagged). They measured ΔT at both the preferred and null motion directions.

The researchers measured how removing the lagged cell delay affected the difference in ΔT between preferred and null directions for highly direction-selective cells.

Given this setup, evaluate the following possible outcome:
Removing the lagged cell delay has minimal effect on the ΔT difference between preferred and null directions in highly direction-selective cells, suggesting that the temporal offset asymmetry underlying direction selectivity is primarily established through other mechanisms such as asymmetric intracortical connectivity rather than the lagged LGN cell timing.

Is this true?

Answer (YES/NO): NO